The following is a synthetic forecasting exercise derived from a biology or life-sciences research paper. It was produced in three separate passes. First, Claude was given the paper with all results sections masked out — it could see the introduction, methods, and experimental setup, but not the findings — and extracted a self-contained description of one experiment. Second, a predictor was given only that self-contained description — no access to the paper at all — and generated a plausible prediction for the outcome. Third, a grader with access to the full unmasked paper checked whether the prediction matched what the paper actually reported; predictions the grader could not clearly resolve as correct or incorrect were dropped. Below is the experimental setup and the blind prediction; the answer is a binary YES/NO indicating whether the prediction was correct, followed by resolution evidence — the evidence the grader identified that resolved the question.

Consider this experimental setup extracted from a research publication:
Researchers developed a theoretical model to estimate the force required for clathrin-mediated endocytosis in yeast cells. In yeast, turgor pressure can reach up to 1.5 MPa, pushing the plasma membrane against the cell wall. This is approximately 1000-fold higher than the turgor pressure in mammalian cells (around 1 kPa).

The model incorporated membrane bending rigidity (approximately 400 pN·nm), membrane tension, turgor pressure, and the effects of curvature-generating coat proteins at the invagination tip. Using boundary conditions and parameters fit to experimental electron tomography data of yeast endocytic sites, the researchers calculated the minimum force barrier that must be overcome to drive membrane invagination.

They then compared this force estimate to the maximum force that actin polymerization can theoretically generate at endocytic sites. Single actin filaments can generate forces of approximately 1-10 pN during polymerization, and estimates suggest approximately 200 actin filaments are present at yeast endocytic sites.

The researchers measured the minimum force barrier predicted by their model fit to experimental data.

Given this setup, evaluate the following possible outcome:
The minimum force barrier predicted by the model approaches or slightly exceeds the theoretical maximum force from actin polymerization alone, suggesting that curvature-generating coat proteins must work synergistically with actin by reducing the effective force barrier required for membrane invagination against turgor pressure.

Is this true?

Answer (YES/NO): NO